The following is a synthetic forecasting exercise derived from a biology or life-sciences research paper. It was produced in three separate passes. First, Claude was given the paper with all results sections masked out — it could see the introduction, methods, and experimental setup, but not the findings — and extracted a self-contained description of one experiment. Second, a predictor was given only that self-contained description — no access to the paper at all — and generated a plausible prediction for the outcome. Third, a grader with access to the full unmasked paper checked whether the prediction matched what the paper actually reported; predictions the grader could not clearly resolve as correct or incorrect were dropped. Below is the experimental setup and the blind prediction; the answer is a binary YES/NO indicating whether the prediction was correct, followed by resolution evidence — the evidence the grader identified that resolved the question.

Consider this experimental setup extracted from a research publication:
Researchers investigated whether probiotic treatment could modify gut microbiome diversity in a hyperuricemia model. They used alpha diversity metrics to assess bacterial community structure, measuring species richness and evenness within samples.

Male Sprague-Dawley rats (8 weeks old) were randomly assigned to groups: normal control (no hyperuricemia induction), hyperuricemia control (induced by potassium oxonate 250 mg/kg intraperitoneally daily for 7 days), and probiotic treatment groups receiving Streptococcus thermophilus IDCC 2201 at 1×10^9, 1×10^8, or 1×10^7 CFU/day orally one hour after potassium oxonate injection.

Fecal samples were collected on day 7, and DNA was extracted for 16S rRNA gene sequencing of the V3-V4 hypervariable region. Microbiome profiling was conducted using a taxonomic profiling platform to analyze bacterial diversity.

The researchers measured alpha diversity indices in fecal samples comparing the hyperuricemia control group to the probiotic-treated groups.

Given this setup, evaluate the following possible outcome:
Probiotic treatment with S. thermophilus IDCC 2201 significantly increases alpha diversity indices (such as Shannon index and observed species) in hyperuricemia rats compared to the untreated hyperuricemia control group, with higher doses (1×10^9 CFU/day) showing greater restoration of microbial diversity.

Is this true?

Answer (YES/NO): NO